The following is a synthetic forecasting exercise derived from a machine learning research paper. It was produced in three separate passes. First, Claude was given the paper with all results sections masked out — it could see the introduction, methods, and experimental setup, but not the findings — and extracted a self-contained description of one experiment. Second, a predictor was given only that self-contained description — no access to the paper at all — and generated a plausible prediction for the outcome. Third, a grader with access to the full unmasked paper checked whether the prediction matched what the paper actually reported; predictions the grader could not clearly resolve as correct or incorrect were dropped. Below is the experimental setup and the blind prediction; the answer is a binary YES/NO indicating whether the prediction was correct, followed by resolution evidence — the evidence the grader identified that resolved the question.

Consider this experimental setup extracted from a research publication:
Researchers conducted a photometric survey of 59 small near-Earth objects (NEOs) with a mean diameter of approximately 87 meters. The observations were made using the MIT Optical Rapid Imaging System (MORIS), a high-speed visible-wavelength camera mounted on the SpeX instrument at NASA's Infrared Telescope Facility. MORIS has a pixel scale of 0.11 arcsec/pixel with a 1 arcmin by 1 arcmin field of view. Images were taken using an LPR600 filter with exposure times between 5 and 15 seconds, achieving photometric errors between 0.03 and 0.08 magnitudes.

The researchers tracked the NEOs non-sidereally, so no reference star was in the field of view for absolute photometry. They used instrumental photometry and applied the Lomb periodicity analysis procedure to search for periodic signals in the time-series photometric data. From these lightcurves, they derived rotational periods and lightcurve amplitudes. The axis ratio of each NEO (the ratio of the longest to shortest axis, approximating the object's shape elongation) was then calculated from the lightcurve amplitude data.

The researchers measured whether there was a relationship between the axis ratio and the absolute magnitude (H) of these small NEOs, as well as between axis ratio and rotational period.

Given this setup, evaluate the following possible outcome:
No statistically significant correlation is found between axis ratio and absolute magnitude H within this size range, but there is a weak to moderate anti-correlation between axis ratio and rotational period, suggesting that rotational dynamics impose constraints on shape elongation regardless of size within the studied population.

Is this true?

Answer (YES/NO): NO